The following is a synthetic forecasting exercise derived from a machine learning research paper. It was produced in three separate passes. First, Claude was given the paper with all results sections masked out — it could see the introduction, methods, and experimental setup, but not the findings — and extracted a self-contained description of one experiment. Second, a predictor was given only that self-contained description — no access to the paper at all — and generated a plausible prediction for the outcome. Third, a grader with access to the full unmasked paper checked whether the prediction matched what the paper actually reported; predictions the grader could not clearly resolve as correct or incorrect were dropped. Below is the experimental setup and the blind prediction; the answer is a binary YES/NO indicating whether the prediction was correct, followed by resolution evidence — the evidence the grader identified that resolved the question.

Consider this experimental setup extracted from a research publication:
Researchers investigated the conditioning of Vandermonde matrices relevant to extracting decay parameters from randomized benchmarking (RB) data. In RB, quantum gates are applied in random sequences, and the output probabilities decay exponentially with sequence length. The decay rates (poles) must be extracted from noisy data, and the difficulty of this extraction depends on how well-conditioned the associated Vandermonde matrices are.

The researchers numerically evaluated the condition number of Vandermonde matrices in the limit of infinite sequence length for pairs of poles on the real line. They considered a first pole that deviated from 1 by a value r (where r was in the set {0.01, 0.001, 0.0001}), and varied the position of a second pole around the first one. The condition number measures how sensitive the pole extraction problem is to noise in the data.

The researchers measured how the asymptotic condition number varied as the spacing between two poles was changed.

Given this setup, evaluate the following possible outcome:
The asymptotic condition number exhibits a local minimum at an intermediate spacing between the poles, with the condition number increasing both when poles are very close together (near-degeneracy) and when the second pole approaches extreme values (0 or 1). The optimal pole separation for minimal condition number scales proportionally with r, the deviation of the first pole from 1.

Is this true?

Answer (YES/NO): NO